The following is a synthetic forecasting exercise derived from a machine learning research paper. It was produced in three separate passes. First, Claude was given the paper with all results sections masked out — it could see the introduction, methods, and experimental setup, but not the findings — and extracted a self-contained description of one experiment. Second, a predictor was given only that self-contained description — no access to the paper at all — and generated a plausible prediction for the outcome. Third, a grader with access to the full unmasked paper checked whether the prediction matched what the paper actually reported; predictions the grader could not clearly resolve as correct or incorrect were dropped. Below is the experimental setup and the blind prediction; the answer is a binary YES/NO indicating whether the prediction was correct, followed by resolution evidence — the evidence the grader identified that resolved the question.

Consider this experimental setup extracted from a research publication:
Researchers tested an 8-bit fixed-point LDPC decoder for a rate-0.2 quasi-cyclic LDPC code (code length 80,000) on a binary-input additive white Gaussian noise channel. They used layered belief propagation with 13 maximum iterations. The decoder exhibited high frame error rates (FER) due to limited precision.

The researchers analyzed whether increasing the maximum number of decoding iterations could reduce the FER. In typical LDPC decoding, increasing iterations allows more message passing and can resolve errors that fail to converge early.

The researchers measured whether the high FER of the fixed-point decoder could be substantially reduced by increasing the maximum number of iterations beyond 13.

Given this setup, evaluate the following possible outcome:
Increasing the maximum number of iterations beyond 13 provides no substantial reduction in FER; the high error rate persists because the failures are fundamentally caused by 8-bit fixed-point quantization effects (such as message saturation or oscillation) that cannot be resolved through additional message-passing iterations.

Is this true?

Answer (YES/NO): YES